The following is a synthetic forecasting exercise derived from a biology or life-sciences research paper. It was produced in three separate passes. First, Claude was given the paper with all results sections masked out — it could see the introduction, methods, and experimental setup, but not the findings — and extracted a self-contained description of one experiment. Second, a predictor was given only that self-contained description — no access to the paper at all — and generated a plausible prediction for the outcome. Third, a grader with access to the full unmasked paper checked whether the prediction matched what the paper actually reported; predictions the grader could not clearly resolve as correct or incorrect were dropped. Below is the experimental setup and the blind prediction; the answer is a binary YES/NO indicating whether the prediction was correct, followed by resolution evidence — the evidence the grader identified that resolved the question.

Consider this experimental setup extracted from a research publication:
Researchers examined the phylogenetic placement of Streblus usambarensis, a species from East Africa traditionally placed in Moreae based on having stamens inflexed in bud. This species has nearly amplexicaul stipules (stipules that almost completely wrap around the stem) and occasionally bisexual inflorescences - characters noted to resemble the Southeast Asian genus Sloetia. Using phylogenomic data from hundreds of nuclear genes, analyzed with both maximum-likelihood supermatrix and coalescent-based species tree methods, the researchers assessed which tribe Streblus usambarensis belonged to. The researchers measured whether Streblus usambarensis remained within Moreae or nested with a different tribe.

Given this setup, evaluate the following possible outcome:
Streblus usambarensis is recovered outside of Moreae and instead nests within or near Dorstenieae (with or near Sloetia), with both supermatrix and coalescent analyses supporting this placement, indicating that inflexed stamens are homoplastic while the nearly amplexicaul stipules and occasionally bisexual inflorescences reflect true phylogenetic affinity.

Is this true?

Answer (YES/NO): YES